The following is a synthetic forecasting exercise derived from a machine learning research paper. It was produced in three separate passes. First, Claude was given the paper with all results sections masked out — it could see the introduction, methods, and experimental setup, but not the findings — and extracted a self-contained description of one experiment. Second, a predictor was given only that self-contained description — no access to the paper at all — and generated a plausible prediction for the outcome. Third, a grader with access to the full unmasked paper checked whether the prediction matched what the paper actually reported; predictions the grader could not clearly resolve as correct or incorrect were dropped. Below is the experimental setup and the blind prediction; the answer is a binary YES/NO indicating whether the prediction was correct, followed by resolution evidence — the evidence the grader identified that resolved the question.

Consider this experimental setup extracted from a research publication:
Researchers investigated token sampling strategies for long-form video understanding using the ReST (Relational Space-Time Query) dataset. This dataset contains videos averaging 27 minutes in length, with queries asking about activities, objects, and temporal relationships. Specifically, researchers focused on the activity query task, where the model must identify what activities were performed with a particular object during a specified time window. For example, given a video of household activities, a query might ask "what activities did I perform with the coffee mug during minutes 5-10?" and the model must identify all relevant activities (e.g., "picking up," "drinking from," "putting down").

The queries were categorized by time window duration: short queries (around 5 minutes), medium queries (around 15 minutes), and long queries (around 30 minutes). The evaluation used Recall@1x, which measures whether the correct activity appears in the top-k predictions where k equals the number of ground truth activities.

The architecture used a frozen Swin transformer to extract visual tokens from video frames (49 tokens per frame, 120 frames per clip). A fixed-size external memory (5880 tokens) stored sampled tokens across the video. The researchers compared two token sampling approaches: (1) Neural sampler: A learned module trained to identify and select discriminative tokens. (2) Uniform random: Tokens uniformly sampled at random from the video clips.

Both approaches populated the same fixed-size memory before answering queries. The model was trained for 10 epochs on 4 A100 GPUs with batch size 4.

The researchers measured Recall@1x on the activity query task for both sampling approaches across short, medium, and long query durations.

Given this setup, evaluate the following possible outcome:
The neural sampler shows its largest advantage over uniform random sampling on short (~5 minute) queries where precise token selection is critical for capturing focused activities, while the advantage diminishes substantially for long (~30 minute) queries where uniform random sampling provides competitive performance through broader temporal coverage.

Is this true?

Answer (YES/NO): YES